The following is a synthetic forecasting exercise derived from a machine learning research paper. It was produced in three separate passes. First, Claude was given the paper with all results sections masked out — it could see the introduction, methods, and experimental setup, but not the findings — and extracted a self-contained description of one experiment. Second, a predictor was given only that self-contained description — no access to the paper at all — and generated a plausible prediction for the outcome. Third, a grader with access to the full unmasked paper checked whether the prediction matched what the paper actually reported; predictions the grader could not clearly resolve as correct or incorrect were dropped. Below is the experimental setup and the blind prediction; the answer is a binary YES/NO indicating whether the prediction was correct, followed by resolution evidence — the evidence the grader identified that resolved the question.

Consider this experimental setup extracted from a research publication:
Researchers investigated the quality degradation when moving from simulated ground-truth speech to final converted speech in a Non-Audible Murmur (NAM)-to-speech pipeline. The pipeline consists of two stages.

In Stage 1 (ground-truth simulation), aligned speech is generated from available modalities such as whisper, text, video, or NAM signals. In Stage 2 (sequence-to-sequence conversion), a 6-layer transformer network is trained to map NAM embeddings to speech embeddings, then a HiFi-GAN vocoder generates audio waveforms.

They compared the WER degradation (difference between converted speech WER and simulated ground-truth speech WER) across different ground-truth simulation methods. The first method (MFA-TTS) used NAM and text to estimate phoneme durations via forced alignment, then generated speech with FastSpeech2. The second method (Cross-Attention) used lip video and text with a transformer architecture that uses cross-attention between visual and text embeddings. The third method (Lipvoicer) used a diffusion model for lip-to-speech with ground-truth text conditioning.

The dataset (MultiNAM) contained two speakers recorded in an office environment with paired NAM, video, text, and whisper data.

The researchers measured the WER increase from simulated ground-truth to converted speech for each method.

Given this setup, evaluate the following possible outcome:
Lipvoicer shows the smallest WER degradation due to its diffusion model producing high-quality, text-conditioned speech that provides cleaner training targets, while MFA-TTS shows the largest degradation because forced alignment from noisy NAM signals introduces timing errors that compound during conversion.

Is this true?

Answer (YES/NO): NO